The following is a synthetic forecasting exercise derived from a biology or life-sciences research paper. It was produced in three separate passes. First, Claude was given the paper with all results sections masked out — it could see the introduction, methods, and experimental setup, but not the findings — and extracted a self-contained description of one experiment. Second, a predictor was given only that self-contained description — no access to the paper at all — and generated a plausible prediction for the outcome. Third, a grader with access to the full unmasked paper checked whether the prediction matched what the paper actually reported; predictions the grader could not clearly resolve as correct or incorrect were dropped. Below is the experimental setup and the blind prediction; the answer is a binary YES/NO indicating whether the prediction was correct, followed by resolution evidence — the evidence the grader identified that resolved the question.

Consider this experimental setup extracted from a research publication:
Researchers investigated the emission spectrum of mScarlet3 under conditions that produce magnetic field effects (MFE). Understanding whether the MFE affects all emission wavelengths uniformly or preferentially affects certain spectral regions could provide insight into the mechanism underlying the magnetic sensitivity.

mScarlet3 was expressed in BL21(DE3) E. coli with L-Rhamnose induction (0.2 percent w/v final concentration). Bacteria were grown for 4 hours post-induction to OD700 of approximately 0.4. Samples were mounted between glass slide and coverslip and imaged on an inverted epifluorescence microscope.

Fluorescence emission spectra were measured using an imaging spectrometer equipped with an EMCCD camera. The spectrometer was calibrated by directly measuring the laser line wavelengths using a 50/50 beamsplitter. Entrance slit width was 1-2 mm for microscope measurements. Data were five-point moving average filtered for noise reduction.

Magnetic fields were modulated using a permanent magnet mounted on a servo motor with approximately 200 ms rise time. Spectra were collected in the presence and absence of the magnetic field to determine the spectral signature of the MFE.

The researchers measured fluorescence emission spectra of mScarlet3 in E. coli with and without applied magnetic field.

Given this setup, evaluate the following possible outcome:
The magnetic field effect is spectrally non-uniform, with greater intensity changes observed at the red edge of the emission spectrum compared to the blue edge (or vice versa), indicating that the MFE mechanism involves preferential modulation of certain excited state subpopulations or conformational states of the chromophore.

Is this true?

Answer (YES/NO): NO